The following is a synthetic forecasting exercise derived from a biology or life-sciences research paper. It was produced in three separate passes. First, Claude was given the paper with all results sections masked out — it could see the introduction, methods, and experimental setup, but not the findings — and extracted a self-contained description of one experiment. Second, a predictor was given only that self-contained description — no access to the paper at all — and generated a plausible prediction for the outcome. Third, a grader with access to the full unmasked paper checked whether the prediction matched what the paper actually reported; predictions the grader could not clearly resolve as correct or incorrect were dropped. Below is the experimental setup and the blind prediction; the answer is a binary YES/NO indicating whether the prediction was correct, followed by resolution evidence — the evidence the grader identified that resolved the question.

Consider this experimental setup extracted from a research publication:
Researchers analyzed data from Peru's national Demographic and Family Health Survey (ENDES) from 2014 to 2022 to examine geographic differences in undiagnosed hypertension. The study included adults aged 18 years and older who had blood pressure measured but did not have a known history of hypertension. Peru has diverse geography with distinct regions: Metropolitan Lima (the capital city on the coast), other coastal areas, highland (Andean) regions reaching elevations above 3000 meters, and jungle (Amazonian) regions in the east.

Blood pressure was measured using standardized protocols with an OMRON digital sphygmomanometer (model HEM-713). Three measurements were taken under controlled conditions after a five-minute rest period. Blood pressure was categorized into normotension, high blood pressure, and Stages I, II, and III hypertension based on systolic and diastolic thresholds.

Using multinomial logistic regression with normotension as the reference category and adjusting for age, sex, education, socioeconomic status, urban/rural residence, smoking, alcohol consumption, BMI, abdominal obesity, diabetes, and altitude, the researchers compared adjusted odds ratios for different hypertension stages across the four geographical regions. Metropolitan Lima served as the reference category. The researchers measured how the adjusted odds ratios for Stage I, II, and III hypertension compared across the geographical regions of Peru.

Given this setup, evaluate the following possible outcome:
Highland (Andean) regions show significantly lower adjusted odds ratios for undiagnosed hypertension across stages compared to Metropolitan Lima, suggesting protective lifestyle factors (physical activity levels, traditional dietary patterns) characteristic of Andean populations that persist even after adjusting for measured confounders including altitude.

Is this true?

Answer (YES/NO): YES